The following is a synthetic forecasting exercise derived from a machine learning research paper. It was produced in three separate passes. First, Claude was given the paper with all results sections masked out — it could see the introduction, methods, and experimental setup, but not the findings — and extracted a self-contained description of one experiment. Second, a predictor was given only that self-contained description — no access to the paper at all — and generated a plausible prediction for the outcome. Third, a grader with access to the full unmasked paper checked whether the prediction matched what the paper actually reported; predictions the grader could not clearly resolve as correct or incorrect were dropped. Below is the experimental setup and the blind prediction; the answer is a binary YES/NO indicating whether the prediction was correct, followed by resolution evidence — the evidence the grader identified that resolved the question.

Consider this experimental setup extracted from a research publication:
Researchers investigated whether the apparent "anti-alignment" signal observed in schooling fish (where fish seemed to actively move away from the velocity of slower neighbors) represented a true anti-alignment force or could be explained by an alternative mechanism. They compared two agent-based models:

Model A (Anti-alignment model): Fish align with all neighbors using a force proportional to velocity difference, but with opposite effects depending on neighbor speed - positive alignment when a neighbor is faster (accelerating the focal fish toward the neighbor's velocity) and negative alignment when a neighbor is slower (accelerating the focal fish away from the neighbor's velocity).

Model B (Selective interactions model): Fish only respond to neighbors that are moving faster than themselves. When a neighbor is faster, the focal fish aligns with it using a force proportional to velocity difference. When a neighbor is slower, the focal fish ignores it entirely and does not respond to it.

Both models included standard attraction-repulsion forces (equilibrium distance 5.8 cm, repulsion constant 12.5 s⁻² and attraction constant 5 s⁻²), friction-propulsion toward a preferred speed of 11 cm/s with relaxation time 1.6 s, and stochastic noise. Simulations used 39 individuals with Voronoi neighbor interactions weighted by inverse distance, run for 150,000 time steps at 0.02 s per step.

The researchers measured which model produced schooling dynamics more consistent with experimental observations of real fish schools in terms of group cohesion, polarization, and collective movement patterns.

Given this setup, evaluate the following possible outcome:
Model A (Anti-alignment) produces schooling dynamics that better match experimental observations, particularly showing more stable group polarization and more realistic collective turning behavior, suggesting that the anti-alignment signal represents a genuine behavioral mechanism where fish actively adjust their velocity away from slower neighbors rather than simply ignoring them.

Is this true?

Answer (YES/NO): NO